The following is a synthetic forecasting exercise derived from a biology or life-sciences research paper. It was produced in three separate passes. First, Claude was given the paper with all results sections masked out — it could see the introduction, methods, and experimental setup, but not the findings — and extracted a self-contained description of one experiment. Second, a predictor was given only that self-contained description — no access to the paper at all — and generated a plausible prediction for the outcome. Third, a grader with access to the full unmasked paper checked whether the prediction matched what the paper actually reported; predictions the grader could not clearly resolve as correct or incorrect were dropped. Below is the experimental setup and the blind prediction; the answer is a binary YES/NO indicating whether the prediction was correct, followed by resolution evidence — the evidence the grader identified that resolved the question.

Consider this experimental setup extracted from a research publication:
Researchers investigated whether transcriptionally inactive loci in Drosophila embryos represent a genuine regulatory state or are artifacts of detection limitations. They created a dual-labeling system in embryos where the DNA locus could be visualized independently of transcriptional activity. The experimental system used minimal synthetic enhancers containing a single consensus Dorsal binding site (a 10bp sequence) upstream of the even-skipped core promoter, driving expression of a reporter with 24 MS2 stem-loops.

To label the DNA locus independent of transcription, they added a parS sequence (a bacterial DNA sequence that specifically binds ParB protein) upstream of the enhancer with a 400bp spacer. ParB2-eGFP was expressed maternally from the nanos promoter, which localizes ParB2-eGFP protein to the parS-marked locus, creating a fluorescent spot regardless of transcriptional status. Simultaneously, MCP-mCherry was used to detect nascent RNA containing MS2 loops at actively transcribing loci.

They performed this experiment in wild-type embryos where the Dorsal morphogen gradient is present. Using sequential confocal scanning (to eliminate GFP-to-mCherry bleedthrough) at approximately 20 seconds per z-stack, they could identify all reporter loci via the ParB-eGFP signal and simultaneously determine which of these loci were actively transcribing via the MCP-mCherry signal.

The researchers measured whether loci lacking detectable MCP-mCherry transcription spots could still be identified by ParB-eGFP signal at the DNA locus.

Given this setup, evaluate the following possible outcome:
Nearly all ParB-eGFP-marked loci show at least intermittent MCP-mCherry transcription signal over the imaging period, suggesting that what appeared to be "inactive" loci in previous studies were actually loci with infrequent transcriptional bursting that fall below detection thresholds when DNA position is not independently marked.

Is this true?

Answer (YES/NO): NO